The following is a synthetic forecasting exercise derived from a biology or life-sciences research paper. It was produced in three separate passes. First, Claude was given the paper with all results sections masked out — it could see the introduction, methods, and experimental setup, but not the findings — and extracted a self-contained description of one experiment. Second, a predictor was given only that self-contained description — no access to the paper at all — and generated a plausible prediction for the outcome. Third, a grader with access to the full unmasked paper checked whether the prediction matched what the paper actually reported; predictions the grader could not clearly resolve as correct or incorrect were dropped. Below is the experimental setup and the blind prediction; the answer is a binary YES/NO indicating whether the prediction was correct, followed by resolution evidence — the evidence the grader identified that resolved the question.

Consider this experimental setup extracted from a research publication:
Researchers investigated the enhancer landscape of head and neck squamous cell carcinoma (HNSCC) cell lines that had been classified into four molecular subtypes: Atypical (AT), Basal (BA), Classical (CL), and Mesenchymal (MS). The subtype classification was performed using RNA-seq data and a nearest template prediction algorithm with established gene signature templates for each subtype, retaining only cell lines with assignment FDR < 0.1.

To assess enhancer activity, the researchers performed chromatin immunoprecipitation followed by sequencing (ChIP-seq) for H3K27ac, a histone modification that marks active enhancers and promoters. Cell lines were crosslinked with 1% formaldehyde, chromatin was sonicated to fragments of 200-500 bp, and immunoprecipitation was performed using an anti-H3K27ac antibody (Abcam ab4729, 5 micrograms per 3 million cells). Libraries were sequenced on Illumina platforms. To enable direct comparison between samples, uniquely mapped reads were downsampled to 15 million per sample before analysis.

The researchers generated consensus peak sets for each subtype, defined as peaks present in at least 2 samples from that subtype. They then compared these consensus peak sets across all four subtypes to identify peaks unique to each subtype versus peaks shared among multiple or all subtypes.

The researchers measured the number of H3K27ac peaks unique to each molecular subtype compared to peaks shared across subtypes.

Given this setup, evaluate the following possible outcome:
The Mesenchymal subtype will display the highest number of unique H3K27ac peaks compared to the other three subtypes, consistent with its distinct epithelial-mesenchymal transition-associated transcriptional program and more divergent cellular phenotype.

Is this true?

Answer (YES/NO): NO